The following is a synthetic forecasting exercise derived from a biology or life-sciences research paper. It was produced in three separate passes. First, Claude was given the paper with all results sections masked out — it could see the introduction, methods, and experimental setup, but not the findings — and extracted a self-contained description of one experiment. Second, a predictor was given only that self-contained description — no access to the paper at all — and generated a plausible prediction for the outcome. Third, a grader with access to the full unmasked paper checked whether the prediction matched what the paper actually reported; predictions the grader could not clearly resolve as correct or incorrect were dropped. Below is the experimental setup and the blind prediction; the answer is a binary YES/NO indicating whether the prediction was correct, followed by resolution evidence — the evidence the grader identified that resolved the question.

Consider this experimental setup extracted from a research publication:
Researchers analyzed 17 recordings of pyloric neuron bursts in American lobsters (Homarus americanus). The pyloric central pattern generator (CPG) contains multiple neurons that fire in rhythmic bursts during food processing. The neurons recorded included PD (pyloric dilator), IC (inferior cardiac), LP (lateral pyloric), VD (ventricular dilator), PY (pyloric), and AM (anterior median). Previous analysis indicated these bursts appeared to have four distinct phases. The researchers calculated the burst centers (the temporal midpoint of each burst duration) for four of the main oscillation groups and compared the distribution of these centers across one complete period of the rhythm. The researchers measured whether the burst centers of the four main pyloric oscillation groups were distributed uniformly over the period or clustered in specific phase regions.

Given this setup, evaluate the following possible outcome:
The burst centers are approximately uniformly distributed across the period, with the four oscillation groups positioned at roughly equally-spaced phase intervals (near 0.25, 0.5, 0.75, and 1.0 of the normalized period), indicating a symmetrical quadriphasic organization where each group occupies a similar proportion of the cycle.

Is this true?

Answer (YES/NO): NO